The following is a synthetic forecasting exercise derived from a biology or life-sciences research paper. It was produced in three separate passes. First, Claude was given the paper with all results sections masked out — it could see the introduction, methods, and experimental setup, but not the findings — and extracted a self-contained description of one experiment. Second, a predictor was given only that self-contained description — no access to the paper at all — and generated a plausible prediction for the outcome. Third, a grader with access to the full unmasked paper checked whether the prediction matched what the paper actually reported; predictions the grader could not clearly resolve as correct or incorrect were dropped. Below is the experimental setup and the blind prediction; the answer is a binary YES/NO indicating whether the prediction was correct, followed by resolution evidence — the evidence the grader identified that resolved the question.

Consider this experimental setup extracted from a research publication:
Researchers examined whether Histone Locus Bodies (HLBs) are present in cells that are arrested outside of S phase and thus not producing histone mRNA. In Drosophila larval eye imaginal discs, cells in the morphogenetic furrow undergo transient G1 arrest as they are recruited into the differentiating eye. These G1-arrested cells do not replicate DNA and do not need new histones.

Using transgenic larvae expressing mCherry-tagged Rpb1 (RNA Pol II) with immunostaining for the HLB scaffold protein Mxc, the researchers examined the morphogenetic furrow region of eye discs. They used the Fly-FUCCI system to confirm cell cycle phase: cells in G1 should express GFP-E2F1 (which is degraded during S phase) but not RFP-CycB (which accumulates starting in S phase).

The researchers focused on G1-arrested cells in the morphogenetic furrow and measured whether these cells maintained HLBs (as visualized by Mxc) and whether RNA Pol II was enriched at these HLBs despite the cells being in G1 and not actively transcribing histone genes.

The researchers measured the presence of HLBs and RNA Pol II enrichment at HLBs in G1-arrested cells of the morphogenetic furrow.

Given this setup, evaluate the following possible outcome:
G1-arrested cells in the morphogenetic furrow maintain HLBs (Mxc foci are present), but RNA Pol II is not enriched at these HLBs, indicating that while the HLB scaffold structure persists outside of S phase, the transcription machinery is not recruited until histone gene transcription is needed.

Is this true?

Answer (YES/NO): NO